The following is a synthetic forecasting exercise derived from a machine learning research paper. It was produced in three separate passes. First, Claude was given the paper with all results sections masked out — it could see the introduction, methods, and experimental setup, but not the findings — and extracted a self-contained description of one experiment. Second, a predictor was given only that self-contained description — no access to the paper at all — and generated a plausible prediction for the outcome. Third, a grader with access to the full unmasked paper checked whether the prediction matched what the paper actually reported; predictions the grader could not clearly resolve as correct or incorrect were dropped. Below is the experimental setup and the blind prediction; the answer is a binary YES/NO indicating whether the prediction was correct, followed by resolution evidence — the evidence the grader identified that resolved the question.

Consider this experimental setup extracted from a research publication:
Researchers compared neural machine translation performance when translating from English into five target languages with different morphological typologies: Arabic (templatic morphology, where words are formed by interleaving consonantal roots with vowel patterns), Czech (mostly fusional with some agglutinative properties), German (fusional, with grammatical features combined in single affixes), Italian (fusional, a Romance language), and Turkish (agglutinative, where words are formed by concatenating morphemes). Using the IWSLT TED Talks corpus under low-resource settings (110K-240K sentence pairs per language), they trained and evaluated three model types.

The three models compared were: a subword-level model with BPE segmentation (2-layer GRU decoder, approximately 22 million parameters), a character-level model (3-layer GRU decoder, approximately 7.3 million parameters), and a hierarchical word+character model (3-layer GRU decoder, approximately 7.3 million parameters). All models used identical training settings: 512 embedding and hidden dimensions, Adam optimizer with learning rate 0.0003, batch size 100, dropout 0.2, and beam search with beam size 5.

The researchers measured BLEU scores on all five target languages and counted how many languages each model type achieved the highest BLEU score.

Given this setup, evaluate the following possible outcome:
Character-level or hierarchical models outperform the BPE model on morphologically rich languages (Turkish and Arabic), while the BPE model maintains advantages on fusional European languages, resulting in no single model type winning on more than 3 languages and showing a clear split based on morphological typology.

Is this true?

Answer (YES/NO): NO